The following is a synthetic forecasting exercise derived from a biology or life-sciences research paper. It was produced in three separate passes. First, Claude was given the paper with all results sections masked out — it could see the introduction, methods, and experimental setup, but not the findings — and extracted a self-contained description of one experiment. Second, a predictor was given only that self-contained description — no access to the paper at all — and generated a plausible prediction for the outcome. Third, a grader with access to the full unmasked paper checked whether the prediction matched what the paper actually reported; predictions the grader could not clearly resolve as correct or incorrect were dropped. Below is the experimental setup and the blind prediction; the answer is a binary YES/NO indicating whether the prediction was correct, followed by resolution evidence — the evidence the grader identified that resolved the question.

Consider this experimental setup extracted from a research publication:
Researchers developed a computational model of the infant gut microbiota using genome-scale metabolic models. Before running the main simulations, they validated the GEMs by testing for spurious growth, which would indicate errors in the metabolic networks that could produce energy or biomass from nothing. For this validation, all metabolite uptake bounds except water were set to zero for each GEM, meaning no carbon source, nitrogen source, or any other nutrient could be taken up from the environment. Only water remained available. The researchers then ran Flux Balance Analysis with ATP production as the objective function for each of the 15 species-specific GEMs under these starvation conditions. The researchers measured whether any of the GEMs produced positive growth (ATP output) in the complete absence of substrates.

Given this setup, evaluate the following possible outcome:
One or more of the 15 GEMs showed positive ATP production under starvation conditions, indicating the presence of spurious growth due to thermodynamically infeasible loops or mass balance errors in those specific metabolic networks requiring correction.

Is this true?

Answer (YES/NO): NO